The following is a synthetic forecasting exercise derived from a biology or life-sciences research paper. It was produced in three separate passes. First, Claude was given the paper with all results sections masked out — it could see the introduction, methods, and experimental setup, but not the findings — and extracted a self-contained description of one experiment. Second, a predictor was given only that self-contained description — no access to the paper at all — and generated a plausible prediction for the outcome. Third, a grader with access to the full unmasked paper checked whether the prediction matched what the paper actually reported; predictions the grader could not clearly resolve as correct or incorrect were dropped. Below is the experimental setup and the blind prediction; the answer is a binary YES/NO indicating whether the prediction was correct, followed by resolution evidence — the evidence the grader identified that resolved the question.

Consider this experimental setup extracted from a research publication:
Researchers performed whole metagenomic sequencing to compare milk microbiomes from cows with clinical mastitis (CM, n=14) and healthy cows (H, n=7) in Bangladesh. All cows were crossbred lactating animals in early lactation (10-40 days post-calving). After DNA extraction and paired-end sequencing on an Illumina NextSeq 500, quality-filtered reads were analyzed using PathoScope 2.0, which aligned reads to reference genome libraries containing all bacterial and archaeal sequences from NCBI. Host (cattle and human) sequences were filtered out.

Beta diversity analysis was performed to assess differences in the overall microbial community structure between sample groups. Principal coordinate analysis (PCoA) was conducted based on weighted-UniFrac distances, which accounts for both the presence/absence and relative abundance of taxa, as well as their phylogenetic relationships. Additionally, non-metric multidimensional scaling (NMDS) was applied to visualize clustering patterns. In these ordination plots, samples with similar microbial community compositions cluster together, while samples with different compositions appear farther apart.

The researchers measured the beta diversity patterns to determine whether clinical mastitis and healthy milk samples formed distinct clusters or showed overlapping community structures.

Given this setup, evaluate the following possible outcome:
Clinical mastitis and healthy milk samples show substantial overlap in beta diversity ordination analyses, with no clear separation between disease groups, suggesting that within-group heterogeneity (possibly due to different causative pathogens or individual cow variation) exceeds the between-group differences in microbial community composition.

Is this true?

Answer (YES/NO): NO